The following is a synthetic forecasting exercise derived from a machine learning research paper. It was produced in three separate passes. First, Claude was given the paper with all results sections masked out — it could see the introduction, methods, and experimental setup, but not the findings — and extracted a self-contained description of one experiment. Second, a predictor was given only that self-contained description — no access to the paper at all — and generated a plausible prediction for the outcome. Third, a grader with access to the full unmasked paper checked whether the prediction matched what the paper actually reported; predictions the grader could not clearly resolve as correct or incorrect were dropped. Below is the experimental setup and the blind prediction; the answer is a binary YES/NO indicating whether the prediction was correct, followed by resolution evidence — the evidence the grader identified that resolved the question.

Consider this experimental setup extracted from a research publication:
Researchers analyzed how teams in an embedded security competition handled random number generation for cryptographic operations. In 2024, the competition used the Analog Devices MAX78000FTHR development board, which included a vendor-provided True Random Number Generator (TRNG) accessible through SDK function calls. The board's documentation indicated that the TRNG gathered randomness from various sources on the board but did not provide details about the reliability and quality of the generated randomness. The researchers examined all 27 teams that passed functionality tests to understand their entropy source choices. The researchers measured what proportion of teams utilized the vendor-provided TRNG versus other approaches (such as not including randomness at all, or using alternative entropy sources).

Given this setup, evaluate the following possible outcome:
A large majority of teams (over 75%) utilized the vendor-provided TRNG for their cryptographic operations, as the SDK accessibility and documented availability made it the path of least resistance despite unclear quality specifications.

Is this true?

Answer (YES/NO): NO